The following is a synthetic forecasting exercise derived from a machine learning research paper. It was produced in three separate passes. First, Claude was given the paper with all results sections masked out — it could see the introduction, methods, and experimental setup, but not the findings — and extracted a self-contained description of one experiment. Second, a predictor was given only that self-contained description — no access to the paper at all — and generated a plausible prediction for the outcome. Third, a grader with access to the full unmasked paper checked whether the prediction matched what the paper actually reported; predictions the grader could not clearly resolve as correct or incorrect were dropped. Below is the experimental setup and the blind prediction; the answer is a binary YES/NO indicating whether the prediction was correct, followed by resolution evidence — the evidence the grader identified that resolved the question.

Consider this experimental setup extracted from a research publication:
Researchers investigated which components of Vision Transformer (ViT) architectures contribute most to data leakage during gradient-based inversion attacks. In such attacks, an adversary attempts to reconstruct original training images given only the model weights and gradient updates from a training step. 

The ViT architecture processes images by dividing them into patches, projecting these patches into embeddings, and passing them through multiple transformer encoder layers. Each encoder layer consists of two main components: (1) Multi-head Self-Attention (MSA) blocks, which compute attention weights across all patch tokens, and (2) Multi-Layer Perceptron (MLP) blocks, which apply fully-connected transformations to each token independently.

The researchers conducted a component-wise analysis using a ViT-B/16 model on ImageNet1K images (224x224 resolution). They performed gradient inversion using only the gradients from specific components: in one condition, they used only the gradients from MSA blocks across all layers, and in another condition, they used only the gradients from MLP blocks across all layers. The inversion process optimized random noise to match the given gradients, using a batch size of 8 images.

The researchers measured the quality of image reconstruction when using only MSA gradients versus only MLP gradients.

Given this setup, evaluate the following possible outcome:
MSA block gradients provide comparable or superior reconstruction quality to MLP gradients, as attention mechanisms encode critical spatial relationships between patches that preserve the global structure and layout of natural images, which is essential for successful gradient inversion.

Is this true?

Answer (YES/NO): YES